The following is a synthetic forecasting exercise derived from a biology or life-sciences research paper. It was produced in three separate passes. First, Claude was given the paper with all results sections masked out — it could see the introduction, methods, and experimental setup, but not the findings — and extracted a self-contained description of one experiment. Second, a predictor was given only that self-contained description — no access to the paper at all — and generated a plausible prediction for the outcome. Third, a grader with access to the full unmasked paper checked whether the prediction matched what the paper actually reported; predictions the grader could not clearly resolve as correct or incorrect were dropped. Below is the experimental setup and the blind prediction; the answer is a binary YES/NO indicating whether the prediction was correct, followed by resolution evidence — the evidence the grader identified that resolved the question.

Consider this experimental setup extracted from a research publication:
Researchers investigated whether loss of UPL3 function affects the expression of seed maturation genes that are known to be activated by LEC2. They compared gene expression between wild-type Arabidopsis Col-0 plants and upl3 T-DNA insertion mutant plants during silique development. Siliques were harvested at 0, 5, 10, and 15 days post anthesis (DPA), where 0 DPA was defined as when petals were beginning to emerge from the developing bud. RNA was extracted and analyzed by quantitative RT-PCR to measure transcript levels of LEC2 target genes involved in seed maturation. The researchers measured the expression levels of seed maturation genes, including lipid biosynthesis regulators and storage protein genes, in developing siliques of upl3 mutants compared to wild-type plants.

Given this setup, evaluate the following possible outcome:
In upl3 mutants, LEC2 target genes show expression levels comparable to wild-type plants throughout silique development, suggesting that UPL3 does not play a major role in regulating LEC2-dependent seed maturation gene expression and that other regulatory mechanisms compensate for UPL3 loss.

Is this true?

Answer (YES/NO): NO